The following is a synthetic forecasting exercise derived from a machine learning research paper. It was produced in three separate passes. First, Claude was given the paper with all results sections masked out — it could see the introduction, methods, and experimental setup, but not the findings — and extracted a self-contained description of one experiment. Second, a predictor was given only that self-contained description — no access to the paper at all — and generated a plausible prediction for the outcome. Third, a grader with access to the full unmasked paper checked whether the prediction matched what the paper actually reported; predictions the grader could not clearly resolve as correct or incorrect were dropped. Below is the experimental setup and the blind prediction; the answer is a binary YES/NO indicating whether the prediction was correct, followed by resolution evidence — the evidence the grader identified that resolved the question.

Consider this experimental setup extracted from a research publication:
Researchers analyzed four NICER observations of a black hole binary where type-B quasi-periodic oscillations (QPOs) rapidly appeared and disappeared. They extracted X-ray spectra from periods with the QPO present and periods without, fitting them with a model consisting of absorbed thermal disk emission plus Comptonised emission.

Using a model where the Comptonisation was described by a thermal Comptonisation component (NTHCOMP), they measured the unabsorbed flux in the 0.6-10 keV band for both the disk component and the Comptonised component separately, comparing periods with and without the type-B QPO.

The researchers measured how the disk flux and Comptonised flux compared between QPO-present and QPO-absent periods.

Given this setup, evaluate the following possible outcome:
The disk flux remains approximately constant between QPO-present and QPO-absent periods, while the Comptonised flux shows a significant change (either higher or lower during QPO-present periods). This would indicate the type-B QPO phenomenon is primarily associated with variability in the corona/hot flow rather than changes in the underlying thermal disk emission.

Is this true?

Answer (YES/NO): NO